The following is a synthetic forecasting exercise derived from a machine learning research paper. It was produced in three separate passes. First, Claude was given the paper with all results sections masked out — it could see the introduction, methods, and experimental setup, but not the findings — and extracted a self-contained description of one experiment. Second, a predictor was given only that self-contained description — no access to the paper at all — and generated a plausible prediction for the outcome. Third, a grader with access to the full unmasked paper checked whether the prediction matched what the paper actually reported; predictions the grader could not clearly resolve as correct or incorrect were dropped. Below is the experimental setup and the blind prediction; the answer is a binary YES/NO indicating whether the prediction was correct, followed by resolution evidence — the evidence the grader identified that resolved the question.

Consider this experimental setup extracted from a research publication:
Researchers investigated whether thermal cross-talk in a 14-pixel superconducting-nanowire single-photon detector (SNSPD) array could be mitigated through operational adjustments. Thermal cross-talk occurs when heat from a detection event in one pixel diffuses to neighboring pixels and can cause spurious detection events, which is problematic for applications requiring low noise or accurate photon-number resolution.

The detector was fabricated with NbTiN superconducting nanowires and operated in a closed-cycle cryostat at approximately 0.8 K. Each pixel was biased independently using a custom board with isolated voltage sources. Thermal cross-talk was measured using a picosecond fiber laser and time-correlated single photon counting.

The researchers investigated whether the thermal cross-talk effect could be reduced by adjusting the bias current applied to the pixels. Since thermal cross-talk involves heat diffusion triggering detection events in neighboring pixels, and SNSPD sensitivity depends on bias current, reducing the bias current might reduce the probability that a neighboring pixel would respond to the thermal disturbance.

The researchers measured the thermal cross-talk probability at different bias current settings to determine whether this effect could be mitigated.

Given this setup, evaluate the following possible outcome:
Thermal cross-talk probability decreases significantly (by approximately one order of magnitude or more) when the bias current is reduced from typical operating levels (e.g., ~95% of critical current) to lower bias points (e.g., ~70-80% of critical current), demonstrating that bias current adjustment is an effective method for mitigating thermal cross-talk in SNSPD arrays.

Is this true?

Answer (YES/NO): NO